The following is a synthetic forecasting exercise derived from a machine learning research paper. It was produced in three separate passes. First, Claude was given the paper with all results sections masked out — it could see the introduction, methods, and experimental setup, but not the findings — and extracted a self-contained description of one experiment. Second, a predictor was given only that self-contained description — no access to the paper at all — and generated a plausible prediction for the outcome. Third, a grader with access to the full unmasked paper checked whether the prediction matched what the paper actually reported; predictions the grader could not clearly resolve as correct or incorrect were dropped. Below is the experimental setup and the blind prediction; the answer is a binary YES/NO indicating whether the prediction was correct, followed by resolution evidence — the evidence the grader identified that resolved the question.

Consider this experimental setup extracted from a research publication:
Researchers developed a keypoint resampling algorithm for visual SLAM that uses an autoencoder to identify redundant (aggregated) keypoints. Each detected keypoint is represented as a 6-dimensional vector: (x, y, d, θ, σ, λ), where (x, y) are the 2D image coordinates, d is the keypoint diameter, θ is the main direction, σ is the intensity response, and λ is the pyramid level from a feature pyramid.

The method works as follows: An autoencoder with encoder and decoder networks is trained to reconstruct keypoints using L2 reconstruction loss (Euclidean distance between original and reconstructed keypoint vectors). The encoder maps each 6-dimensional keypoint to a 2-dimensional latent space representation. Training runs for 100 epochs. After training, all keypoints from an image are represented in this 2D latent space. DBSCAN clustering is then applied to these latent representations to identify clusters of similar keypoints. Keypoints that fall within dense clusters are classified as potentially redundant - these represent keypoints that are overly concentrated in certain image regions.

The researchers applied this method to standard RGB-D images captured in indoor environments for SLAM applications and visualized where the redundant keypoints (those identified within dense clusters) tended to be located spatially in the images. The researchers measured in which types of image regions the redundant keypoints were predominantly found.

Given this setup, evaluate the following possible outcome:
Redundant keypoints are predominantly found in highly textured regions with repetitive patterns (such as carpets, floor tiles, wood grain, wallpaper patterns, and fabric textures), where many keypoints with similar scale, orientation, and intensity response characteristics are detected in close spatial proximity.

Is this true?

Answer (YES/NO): NO